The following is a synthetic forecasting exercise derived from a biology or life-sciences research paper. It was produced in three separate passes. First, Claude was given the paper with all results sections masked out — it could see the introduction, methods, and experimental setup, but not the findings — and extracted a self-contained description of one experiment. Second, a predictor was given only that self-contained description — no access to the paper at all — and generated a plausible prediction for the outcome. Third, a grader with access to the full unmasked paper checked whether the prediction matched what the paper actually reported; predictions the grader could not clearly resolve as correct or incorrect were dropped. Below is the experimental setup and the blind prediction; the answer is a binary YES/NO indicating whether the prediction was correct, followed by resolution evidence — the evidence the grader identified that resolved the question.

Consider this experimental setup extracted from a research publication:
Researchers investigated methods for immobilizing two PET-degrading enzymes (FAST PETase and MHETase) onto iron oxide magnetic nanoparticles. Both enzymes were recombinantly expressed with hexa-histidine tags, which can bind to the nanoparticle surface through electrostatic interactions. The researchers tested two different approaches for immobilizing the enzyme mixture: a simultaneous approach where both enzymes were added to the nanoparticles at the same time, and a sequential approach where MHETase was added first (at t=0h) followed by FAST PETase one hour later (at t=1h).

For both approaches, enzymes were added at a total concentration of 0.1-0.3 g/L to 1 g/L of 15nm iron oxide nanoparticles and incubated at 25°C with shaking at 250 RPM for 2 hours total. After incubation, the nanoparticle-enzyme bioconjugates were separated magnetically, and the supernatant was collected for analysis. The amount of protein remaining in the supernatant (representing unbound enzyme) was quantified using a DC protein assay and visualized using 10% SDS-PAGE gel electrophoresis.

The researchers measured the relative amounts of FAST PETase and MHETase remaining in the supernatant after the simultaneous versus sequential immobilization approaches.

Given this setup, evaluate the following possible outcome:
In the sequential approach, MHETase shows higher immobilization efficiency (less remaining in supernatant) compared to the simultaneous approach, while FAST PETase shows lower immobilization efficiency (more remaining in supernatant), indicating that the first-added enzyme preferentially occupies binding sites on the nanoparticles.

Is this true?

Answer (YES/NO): NO